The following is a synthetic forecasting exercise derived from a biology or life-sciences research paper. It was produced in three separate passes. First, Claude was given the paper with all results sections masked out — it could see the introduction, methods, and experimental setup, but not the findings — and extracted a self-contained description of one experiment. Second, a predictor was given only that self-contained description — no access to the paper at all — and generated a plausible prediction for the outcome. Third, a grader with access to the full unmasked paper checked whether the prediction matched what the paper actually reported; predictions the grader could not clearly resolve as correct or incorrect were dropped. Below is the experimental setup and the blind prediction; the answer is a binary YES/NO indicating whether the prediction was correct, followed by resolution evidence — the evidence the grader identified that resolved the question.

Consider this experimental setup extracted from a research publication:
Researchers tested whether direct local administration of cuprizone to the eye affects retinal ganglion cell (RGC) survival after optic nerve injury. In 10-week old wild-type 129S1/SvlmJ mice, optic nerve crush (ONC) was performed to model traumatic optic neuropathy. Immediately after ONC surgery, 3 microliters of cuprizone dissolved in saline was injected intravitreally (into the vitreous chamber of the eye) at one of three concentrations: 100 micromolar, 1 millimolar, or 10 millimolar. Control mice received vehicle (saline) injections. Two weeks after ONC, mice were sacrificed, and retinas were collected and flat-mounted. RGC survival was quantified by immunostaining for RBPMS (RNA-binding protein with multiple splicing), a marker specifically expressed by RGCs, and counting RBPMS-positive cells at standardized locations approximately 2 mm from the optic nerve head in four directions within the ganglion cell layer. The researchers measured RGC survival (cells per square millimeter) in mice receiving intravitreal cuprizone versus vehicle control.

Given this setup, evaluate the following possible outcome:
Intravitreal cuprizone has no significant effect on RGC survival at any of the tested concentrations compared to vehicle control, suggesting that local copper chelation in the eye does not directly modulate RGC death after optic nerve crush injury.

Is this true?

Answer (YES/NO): YES